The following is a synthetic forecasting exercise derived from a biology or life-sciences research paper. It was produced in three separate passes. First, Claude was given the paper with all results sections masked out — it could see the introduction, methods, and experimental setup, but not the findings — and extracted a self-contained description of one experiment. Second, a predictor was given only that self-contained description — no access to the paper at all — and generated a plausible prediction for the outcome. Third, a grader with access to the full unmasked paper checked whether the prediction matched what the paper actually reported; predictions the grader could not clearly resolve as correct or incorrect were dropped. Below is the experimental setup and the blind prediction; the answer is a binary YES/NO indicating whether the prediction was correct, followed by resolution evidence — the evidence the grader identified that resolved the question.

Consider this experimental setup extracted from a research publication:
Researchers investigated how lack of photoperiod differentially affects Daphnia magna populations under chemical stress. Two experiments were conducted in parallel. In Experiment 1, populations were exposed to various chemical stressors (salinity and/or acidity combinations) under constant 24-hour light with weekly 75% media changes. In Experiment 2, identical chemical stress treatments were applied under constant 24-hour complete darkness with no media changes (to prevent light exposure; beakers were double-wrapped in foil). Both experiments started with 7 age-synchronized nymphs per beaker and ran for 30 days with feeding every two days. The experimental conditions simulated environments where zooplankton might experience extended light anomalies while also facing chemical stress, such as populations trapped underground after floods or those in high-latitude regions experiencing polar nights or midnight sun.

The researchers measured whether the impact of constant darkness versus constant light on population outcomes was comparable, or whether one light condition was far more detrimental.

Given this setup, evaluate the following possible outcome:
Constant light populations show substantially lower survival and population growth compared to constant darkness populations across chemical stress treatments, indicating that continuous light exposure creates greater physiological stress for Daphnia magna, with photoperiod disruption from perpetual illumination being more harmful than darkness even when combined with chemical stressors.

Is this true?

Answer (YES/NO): NO